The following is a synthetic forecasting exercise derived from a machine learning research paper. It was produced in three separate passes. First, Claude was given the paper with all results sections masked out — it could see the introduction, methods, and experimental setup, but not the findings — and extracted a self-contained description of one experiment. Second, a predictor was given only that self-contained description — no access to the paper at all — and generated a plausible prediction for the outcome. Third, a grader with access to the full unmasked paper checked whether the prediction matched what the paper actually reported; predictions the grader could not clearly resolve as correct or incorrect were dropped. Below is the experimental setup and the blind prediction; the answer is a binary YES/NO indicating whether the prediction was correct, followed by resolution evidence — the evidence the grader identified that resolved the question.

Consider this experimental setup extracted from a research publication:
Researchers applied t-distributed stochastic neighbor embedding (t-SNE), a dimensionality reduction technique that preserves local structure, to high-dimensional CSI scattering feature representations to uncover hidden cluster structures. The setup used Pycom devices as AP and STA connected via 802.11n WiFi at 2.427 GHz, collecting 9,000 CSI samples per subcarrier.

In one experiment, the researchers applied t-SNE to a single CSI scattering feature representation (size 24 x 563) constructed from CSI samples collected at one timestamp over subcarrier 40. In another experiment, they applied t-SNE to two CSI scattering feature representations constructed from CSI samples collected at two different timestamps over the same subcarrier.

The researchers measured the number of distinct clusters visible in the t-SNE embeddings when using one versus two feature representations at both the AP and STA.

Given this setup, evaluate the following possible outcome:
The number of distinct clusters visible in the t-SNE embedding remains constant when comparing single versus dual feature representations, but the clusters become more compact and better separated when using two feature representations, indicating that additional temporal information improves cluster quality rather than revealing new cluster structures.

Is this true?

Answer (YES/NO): NO